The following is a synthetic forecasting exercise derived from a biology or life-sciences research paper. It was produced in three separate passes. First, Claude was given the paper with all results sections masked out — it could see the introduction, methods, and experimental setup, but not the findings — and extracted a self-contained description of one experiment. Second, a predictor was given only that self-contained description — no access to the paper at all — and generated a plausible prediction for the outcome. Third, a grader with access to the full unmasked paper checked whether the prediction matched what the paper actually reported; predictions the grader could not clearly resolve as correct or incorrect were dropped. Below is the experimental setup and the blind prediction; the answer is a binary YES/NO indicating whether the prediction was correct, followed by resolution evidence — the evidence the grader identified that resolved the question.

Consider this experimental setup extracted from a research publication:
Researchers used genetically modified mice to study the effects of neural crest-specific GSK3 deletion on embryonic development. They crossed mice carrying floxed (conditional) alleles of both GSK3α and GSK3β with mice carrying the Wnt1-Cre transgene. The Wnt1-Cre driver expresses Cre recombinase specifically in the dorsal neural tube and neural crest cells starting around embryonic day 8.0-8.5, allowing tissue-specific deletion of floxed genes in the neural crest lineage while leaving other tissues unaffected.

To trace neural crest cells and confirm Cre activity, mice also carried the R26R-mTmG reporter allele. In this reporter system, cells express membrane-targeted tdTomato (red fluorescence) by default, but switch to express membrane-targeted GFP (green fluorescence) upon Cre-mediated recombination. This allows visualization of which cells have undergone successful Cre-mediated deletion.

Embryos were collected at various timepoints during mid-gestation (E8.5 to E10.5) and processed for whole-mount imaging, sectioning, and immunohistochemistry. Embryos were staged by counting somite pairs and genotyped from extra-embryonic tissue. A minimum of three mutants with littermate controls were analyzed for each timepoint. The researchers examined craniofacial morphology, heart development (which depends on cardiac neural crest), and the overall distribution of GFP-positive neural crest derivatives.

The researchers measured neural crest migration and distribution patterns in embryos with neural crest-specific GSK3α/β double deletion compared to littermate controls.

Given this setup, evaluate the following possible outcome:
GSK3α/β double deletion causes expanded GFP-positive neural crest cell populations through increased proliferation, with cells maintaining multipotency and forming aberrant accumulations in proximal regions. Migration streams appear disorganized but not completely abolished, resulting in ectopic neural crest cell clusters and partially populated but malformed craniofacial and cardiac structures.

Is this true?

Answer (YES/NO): NO